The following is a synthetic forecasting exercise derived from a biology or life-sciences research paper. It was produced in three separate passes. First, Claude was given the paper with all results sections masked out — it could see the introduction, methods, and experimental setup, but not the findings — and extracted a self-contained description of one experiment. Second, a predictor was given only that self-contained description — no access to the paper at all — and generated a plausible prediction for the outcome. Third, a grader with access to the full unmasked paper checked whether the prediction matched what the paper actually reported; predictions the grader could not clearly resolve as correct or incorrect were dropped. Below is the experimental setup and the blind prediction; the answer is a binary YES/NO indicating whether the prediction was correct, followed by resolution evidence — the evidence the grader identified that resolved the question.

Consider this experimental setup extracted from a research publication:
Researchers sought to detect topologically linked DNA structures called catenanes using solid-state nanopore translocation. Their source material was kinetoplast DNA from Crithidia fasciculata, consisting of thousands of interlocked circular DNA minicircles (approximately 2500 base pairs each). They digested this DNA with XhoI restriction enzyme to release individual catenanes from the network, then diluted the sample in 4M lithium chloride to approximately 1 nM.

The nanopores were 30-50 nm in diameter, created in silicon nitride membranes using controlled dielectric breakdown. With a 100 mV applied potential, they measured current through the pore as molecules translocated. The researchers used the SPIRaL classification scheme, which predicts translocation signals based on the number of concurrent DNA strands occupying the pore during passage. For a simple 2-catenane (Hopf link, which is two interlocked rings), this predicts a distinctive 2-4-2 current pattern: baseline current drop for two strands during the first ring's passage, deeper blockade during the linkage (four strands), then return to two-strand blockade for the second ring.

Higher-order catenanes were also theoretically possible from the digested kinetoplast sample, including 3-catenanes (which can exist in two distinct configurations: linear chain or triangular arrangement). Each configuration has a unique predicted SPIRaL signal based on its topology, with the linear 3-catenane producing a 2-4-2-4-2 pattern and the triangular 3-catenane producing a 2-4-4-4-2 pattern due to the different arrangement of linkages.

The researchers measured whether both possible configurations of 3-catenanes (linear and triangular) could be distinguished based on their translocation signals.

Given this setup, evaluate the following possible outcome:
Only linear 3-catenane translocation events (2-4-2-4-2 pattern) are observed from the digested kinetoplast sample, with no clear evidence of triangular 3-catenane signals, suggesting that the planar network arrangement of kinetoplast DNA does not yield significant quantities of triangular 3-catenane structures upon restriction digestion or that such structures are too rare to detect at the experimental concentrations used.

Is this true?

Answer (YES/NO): NO